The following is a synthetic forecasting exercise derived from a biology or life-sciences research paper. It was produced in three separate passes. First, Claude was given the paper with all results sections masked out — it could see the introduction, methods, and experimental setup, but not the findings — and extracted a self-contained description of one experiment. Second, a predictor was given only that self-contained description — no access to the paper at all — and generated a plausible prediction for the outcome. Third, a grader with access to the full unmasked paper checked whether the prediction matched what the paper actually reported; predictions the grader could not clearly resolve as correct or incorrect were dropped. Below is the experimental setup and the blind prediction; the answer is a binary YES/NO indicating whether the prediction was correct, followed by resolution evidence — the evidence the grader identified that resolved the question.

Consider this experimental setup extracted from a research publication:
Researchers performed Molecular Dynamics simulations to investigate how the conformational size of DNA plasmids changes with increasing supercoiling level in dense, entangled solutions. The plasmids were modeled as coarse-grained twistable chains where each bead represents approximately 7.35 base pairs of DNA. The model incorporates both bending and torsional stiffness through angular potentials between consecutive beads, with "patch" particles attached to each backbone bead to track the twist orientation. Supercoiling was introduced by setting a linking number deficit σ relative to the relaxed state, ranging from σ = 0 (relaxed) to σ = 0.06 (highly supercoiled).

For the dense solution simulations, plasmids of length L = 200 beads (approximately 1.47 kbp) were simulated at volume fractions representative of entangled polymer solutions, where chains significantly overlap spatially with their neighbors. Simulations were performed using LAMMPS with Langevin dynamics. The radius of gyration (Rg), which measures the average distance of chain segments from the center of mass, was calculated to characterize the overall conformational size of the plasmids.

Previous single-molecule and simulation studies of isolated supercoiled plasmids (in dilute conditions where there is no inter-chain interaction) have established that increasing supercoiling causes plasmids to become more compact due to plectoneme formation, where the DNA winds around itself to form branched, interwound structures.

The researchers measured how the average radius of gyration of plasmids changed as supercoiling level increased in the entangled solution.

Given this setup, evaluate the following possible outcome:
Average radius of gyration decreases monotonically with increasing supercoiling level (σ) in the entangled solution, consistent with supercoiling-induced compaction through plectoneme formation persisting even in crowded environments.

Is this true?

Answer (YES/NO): NO